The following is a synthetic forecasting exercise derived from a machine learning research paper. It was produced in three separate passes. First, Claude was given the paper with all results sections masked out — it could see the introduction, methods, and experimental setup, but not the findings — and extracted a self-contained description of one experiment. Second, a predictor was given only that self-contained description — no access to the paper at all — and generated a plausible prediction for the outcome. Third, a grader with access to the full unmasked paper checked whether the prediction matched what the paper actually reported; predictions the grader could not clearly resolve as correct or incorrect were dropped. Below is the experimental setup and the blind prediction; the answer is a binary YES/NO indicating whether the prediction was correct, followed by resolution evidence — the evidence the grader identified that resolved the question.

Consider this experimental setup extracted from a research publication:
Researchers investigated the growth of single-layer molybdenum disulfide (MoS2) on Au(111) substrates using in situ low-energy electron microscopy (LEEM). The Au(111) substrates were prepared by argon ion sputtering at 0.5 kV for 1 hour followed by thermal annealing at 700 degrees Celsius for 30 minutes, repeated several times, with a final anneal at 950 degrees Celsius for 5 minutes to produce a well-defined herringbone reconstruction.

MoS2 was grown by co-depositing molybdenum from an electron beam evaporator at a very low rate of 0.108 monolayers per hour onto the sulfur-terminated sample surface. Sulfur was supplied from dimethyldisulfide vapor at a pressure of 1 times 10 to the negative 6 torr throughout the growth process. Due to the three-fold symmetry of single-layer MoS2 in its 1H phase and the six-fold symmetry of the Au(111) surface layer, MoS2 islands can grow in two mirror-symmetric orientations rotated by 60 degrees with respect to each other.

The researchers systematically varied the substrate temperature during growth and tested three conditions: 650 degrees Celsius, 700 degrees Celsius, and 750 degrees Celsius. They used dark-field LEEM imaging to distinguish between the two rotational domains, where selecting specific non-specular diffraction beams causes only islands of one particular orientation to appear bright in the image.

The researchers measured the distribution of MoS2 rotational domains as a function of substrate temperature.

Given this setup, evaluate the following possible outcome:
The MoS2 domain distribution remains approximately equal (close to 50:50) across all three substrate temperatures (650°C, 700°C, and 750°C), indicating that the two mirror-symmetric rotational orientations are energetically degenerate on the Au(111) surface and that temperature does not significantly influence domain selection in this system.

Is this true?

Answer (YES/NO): NO